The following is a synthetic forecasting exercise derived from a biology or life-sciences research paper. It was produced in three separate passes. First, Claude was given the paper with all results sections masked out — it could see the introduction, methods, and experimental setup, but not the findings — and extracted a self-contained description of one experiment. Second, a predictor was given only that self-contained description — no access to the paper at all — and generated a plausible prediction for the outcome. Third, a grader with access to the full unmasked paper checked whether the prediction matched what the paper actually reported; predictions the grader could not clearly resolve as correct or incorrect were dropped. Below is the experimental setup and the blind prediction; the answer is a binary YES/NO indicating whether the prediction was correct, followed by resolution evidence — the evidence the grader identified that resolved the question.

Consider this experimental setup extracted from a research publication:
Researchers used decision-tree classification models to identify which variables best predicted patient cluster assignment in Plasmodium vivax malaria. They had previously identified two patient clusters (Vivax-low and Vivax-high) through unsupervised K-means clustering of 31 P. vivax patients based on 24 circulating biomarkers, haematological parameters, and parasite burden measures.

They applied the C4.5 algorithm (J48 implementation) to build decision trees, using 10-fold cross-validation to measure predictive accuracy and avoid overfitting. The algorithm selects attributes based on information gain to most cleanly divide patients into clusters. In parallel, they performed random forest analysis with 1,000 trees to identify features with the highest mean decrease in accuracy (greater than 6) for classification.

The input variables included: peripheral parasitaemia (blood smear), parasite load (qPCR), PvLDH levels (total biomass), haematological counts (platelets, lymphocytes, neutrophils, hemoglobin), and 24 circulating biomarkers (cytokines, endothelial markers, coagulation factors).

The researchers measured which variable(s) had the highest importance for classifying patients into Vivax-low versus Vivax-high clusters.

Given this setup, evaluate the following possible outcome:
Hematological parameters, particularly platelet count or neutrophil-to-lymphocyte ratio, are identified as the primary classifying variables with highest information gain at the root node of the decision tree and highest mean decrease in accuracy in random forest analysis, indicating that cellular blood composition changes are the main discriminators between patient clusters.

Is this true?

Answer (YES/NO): NO